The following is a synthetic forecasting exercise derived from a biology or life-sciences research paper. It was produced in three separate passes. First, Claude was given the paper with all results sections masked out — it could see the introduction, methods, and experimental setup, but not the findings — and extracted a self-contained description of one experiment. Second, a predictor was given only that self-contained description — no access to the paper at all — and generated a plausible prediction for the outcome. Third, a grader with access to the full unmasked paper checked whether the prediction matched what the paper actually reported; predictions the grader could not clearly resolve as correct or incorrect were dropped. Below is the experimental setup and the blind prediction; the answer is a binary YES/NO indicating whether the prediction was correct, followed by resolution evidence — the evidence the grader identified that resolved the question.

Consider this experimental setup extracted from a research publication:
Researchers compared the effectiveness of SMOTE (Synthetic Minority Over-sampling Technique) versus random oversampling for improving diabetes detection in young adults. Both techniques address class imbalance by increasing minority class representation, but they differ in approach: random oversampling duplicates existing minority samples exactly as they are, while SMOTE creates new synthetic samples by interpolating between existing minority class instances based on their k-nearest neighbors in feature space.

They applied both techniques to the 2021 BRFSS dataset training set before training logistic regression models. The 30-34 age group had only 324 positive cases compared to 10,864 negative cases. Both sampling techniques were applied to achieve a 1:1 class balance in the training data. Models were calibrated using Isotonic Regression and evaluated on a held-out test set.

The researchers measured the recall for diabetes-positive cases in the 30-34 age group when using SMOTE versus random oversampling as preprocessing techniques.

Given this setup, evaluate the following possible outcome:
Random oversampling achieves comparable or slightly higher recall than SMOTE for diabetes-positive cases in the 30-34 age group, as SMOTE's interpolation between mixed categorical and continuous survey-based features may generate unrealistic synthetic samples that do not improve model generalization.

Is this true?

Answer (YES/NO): YES